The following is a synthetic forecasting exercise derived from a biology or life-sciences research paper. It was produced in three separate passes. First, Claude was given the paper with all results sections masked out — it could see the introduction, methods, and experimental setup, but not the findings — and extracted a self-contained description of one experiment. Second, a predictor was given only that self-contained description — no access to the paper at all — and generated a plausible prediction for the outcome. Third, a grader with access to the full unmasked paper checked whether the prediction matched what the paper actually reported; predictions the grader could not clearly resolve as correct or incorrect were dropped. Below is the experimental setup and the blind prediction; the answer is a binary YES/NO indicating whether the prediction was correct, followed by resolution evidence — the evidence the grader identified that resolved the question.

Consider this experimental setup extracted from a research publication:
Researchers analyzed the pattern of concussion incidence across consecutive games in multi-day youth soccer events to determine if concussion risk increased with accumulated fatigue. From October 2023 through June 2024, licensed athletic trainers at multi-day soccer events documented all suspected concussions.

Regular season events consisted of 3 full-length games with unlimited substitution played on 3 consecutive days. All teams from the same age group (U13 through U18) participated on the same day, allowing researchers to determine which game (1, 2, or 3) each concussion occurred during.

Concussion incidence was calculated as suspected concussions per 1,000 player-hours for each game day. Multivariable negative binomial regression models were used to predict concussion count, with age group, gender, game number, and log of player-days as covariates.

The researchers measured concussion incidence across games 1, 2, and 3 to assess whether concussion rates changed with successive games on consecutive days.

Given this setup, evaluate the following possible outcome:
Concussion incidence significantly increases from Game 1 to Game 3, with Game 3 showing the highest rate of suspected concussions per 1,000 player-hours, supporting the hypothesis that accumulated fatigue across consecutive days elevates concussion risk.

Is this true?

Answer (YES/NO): NO